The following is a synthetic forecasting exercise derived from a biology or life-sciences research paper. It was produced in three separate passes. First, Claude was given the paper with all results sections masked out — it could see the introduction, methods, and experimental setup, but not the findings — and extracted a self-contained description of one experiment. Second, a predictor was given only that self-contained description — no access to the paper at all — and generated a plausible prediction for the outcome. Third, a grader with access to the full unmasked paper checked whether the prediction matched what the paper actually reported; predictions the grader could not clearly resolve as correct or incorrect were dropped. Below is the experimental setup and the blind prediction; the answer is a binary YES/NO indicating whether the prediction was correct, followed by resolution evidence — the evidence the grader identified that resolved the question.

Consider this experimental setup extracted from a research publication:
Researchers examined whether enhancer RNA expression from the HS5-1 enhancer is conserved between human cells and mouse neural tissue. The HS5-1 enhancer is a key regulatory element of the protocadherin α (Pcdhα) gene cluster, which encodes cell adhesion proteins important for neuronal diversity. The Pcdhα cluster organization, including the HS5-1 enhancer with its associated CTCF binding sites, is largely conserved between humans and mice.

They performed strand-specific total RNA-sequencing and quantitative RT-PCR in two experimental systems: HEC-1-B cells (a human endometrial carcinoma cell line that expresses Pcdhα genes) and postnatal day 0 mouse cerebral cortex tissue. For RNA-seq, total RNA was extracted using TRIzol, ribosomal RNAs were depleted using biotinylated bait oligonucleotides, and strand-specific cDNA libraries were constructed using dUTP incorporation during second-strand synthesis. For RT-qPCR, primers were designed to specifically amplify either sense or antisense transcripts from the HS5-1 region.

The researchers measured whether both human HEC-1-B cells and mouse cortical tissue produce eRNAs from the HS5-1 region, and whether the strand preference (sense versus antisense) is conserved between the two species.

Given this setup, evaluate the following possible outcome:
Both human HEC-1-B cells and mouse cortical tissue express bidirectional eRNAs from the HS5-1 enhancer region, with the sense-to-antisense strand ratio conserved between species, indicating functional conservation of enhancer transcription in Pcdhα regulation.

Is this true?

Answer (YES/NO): YES